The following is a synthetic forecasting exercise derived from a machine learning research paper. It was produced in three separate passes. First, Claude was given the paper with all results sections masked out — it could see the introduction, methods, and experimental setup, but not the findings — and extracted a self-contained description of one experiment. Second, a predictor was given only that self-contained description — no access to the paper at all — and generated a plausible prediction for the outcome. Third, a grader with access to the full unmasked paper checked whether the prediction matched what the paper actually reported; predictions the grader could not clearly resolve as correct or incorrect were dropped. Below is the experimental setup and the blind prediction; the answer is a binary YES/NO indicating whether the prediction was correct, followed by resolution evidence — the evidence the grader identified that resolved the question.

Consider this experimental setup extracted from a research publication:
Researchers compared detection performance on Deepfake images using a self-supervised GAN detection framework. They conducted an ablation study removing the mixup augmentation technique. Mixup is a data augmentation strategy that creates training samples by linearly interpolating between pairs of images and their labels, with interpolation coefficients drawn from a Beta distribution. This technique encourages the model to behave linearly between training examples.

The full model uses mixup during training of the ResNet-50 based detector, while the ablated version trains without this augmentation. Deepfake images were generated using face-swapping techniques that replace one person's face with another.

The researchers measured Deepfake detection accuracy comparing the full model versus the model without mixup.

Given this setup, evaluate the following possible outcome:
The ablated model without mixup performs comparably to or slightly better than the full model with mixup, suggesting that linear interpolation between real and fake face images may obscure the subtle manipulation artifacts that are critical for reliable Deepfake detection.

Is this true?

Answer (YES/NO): NO